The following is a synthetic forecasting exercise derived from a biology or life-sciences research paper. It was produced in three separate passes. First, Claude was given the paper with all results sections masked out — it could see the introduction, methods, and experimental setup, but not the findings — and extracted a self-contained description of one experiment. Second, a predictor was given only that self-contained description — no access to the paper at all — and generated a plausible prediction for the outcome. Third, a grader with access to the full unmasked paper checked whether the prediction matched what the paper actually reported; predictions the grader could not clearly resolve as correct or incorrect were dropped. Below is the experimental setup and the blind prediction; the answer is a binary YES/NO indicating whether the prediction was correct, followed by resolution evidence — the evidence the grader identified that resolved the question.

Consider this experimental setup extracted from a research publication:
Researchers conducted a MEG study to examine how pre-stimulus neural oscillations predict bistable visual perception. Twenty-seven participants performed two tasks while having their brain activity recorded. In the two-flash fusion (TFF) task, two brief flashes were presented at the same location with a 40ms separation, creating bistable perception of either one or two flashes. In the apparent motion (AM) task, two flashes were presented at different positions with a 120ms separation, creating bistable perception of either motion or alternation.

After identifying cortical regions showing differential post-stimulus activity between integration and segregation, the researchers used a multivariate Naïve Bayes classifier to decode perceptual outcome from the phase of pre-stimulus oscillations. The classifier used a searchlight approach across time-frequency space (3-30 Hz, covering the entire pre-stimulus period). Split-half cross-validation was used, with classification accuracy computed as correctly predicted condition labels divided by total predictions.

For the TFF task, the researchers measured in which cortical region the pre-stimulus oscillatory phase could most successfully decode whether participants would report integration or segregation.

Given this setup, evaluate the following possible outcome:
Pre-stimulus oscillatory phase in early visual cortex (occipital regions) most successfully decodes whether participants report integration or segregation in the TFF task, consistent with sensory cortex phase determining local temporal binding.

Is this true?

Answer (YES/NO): NO